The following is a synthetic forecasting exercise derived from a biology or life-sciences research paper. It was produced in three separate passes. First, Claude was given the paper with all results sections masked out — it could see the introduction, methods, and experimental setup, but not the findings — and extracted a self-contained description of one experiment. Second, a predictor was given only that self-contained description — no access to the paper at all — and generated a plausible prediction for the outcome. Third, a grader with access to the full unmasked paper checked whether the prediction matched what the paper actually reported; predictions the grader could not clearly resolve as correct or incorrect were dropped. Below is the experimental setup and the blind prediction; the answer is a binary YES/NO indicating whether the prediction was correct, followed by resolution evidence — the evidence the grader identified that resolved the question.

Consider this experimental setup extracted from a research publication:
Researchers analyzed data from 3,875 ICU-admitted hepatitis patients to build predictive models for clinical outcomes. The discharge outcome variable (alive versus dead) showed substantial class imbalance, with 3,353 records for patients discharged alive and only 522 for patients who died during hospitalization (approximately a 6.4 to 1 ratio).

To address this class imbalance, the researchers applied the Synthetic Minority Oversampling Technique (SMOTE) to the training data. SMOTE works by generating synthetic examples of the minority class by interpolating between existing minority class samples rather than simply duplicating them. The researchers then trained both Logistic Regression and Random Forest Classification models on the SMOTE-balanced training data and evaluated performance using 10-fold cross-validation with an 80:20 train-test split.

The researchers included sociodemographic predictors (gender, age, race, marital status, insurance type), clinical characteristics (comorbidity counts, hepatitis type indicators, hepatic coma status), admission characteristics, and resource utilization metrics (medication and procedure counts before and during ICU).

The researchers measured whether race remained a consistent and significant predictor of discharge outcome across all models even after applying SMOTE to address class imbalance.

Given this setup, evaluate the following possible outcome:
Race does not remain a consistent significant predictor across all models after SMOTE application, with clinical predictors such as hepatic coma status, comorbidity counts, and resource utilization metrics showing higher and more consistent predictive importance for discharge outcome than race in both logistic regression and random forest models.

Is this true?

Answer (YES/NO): NO